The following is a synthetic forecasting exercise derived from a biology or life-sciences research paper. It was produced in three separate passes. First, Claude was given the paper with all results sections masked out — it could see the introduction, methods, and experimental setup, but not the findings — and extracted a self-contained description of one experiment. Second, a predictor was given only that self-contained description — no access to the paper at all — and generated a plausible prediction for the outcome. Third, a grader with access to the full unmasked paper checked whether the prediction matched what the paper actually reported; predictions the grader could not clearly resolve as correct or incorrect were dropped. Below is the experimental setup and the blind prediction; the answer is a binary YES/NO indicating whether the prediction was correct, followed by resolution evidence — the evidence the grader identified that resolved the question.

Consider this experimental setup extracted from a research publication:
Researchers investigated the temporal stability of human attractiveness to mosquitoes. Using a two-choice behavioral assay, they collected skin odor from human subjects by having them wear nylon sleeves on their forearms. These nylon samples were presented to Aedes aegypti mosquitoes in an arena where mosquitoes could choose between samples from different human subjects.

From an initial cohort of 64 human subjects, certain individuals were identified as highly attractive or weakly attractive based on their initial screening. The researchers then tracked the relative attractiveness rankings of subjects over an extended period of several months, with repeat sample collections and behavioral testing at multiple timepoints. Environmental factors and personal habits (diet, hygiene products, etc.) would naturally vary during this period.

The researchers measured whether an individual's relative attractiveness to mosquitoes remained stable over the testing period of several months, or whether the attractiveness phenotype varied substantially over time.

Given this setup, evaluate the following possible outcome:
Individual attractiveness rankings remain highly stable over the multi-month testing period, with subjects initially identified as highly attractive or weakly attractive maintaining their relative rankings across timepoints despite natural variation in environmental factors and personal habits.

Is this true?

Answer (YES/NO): YES